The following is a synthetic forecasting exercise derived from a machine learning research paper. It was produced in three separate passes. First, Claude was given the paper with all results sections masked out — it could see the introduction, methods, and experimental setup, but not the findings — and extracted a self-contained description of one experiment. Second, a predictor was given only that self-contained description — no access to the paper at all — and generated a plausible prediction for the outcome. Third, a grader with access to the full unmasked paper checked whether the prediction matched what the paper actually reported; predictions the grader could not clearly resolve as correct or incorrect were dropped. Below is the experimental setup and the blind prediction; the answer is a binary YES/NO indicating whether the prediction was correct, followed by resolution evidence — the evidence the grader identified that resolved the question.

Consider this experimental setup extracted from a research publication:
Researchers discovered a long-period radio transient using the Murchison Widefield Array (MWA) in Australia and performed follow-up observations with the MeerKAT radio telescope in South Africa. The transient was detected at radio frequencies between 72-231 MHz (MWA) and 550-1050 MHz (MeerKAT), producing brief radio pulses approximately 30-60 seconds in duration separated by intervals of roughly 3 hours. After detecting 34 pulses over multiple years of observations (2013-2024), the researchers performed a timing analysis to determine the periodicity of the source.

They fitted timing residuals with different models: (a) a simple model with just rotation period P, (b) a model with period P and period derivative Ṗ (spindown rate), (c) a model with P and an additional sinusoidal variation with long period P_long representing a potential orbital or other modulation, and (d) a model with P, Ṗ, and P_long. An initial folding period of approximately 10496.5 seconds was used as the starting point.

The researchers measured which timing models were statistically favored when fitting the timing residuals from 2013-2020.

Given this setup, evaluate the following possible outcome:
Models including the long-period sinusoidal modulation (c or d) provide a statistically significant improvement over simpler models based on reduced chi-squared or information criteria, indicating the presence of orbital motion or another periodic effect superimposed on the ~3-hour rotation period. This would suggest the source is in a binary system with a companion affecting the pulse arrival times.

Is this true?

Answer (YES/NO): YES